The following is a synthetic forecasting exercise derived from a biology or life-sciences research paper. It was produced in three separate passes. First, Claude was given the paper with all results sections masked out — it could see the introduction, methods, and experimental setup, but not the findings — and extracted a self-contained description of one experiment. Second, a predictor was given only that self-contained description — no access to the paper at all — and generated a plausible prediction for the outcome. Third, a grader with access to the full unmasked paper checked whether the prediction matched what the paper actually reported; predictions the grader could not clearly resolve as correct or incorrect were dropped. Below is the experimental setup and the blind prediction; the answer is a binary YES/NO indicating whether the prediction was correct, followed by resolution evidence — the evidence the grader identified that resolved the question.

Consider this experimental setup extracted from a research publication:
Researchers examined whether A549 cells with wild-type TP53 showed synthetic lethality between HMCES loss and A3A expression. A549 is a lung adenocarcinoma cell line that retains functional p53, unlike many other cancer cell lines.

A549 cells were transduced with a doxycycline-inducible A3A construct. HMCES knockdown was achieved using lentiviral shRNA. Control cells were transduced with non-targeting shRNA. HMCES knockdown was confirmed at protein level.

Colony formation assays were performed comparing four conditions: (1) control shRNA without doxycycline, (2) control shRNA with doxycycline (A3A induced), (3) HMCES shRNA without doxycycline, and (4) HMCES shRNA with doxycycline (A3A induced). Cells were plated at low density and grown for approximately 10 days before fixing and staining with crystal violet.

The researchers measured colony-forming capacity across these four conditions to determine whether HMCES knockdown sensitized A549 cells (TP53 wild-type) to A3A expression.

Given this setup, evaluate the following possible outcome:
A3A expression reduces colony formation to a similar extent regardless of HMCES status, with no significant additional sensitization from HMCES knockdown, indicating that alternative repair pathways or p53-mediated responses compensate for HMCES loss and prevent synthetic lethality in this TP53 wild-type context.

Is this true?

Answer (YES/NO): YES